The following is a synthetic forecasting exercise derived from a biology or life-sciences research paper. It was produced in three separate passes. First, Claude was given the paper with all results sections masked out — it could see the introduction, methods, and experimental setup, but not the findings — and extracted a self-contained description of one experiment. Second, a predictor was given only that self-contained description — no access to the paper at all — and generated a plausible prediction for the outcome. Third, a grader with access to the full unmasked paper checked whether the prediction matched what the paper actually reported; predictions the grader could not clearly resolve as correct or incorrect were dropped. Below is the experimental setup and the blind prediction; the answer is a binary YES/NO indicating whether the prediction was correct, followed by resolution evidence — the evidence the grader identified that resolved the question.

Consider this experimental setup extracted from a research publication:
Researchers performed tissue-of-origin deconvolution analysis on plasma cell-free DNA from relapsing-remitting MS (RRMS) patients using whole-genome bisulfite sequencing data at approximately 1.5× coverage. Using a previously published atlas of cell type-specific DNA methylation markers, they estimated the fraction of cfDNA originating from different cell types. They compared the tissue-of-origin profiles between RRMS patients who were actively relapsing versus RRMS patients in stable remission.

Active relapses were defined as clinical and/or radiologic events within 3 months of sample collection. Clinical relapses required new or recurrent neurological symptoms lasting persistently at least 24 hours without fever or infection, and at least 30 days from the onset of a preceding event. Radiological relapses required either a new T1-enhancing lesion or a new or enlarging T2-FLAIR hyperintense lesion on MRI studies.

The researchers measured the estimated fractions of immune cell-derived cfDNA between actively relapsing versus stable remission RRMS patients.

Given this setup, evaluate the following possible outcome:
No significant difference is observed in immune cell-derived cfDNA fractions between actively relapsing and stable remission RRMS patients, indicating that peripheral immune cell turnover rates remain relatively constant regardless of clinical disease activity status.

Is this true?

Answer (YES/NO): NO